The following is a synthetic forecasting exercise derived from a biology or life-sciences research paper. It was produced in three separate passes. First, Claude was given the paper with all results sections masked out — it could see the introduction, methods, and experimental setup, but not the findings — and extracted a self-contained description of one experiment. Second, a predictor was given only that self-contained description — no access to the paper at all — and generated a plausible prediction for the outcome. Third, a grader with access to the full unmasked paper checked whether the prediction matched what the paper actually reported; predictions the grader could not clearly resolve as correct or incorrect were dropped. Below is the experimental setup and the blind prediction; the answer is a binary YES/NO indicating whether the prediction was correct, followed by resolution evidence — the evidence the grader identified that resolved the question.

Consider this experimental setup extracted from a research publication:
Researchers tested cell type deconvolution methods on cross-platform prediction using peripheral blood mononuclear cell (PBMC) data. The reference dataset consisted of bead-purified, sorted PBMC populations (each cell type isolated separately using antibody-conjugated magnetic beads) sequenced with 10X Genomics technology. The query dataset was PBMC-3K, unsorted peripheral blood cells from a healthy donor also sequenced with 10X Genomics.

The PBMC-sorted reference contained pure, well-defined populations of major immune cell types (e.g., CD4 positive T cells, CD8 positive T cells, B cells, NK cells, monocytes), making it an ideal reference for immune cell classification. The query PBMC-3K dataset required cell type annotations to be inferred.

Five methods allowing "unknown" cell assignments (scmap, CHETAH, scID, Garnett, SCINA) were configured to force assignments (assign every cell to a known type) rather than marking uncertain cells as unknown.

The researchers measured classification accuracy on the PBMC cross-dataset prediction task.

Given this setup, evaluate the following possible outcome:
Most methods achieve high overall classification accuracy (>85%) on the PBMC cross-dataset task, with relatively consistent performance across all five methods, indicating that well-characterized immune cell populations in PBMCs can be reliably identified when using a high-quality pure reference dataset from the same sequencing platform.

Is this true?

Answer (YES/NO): NO